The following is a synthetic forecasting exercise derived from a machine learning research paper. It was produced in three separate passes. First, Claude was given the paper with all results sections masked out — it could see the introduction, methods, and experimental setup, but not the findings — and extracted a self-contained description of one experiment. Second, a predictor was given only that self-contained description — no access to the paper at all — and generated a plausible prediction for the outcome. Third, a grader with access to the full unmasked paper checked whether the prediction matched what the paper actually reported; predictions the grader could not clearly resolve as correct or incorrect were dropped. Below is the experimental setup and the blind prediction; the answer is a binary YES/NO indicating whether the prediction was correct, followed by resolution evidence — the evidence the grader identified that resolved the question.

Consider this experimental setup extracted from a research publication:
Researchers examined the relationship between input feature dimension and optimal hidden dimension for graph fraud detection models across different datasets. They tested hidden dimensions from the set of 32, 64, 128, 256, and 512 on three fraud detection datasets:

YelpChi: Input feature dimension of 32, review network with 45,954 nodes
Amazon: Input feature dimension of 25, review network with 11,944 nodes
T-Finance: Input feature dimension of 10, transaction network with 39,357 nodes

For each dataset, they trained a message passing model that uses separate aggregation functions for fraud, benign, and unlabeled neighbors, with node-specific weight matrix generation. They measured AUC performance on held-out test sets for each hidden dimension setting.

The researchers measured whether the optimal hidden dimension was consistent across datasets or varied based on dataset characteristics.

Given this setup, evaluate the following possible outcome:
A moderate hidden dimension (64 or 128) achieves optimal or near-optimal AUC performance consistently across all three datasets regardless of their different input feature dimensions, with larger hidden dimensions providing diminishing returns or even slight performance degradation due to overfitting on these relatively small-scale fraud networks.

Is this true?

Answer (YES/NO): NO